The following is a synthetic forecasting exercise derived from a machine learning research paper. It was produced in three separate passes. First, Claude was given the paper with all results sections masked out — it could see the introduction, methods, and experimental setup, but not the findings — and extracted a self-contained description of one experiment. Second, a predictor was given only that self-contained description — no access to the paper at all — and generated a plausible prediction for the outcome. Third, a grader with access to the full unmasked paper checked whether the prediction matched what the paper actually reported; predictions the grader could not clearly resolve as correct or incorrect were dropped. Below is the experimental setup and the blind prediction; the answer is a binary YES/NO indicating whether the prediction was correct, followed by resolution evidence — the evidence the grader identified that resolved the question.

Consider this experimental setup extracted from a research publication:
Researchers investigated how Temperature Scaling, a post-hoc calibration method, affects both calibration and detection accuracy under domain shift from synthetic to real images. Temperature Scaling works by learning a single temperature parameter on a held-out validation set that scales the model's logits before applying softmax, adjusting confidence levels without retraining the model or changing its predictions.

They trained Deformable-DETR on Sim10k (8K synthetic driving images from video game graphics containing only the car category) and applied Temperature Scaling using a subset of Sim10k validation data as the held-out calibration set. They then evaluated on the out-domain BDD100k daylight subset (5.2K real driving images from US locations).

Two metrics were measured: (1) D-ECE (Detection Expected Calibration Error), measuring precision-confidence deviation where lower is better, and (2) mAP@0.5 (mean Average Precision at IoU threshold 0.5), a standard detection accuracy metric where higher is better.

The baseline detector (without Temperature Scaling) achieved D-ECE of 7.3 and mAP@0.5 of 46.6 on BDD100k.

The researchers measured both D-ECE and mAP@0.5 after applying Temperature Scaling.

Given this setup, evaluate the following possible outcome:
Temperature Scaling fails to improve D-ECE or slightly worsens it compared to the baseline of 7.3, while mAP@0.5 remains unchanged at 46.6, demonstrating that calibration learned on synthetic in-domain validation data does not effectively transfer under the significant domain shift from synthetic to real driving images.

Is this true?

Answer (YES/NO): NO